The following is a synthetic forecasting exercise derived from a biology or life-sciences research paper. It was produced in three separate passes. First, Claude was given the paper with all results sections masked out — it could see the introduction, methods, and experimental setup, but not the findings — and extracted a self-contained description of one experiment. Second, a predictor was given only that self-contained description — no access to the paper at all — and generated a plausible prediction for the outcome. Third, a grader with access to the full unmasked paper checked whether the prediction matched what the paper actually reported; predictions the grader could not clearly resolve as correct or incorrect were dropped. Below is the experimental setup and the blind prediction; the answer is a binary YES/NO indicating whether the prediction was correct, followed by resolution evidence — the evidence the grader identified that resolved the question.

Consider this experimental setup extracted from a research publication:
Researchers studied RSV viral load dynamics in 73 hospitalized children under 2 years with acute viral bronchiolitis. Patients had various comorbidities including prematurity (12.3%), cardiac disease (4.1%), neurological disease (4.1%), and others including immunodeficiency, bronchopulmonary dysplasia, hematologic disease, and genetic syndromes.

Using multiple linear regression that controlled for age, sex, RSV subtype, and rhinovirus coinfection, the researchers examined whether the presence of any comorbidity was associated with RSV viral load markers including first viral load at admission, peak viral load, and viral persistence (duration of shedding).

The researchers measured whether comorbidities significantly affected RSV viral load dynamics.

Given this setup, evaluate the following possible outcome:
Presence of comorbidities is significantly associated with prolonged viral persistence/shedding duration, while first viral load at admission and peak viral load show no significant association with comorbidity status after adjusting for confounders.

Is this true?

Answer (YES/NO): NO